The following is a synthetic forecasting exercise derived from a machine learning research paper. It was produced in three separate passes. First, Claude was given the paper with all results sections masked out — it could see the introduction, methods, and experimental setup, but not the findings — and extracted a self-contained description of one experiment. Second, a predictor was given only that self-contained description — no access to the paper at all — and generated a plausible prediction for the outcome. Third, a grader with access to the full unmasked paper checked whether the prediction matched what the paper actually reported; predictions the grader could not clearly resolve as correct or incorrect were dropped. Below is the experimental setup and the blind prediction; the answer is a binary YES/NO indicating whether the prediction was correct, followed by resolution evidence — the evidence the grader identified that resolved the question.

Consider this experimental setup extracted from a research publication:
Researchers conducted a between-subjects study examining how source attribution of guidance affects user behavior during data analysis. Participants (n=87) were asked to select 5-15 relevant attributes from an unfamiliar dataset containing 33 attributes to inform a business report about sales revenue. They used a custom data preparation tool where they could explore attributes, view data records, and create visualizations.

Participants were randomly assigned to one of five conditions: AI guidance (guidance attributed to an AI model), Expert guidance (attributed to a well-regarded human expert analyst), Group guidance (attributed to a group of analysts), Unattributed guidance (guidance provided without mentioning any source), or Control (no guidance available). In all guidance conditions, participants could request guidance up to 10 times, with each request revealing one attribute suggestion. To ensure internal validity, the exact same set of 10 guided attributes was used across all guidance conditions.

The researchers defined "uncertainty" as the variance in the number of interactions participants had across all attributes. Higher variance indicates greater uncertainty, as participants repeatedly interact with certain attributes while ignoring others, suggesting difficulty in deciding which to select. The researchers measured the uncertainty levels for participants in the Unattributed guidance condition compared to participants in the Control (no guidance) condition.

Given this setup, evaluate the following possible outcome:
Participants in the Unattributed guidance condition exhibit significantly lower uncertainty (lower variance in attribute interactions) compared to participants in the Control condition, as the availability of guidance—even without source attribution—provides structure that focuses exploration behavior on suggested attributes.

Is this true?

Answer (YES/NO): NO